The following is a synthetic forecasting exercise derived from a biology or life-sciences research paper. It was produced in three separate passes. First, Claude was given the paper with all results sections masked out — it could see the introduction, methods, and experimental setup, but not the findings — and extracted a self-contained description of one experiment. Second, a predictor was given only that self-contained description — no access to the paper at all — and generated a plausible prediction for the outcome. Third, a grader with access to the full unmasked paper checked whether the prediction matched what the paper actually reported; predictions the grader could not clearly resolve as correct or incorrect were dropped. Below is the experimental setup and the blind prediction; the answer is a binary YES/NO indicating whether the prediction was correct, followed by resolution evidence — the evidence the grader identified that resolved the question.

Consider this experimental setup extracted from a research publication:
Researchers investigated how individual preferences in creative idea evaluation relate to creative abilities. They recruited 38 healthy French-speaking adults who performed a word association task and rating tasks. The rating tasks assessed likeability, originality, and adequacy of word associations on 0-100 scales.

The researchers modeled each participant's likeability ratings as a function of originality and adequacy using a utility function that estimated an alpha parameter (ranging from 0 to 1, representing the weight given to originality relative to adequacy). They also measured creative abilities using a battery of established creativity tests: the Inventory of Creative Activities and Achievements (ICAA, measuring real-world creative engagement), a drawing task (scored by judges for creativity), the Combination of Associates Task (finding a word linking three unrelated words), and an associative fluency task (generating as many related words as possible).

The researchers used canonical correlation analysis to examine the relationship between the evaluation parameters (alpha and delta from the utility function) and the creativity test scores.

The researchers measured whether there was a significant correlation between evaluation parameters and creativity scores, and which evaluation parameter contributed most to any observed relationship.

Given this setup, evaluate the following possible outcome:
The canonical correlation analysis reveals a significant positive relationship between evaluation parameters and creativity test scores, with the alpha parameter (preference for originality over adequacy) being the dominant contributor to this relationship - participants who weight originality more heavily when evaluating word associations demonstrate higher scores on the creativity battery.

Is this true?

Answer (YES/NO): NO